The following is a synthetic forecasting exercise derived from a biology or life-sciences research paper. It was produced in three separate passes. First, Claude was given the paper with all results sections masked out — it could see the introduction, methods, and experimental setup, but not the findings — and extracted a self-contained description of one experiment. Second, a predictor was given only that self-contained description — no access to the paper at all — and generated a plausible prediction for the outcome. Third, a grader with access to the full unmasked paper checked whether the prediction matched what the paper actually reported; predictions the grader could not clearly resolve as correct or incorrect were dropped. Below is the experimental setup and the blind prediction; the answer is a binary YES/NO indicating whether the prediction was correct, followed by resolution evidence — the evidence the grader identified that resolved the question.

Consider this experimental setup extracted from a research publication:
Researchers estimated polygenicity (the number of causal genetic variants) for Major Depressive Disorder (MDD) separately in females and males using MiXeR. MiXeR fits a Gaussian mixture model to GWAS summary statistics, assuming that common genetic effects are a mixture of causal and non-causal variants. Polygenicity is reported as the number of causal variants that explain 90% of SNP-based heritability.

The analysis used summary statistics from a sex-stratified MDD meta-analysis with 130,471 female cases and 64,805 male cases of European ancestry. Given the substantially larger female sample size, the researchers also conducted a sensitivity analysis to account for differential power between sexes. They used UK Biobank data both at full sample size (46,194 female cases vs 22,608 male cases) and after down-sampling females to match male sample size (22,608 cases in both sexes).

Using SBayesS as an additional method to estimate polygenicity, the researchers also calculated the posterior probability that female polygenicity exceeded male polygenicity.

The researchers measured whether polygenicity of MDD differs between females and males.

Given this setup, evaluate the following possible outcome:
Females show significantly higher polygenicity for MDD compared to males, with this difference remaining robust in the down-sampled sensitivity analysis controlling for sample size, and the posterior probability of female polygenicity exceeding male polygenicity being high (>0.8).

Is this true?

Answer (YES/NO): YES